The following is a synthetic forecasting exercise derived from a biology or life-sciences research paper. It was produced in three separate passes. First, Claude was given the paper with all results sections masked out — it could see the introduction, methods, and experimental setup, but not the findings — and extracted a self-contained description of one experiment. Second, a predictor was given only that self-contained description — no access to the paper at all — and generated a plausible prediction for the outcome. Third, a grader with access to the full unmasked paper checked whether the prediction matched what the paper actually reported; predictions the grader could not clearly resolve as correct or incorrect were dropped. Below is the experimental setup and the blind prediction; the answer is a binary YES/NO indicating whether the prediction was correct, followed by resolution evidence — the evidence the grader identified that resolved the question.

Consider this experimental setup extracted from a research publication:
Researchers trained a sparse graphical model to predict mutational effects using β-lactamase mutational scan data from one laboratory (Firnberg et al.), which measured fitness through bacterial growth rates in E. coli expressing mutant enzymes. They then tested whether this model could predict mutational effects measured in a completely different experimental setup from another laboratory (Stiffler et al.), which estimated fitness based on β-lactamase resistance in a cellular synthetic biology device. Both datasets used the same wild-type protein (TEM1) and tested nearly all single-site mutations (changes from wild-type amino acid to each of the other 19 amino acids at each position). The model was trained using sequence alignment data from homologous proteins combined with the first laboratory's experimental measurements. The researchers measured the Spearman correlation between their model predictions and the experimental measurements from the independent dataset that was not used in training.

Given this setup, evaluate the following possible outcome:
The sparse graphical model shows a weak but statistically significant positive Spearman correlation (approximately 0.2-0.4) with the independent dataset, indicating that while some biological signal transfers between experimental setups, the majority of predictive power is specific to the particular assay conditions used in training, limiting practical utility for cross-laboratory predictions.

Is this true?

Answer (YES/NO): NO